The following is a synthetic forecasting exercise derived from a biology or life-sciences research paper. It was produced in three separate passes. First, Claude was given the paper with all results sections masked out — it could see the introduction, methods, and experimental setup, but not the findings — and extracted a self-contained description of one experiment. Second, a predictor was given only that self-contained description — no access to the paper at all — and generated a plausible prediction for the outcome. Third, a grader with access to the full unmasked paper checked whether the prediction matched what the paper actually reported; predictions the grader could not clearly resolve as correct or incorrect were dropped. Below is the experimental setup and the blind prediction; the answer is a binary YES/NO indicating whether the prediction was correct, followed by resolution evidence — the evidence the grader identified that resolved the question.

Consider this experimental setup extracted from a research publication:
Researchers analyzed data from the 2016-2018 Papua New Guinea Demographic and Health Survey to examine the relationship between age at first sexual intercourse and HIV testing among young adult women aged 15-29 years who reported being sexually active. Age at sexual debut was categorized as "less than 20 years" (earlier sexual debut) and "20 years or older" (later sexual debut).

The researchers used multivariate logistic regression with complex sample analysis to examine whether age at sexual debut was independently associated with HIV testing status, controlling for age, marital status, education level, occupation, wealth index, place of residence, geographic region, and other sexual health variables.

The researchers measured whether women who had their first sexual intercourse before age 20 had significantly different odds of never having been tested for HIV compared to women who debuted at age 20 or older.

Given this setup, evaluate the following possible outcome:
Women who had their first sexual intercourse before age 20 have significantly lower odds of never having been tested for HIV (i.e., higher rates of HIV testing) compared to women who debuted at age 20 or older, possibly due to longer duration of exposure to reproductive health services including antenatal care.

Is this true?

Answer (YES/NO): NO